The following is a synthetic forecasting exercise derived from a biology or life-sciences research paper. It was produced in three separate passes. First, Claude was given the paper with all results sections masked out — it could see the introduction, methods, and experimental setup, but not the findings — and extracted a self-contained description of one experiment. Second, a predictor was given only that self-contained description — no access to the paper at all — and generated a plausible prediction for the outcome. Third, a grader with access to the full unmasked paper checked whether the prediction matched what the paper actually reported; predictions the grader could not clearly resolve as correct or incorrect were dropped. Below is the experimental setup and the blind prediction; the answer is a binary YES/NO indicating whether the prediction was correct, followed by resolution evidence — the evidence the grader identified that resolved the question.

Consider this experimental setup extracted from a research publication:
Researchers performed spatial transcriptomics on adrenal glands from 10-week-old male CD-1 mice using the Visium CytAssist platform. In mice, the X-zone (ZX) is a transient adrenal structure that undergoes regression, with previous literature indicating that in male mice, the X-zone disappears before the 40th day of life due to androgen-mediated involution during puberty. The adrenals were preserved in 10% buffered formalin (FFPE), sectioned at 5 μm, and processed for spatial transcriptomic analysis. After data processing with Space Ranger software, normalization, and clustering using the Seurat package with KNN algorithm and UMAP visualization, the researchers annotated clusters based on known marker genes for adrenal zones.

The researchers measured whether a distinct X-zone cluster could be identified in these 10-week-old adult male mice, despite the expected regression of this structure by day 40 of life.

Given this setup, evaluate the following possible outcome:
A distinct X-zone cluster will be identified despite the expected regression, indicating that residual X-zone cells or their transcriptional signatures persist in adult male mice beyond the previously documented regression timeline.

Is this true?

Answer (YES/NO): YES